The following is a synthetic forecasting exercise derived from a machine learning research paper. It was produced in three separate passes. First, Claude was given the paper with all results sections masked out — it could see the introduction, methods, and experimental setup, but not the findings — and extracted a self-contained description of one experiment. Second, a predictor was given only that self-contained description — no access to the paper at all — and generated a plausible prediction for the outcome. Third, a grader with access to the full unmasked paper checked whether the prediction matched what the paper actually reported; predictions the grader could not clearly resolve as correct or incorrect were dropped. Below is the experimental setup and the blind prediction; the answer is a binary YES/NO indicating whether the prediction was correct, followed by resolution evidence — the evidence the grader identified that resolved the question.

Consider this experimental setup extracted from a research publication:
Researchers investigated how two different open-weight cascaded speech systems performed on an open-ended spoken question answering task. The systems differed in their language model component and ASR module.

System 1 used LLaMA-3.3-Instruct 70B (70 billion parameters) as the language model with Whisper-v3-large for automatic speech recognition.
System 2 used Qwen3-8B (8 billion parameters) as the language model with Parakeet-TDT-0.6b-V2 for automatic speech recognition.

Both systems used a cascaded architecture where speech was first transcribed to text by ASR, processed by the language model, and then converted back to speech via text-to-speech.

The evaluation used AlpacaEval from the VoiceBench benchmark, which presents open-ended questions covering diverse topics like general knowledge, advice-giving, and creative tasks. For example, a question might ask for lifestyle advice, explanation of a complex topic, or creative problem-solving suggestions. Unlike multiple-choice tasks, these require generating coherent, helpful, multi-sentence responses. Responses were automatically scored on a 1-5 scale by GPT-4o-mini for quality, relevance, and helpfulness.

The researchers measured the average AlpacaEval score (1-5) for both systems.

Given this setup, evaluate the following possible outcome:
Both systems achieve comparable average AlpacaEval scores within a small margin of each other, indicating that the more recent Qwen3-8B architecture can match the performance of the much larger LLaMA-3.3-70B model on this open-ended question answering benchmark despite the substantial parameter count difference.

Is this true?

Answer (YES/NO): NO